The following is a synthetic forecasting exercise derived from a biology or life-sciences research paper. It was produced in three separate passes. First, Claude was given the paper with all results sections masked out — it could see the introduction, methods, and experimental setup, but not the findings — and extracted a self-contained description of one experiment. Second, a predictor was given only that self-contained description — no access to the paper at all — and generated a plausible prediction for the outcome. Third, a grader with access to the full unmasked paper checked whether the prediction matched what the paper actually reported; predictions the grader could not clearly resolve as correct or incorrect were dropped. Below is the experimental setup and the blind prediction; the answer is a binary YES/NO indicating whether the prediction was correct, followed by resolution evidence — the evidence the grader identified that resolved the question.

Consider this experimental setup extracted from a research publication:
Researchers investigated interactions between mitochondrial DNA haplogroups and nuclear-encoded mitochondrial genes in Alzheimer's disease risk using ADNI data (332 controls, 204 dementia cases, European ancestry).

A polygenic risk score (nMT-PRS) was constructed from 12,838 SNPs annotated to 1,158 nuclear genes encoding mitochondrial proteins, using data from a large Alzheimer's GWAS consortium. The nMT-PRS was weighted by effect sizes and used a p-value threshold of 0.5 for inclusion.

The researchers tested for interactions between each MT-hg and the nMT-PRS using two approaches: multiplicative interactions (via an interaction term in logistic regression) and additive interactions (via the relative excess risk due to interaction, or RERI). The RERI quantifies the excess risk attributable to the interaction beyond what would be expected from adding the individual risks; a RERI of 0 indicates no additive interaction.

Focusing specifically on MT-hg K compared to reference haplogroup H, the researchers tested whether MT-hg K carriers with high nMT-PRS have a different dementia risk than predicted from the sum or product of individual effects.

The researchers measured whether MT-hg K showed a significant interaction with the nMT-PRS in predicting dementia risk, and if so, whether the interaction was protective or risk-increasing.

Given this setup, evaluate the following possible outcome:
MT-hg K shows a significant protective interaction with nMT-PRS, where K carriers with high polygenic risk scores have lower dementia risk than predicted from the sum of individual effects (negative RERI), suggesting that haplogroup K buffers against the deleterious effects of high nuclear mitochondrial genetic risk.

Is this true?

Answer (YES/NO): YES